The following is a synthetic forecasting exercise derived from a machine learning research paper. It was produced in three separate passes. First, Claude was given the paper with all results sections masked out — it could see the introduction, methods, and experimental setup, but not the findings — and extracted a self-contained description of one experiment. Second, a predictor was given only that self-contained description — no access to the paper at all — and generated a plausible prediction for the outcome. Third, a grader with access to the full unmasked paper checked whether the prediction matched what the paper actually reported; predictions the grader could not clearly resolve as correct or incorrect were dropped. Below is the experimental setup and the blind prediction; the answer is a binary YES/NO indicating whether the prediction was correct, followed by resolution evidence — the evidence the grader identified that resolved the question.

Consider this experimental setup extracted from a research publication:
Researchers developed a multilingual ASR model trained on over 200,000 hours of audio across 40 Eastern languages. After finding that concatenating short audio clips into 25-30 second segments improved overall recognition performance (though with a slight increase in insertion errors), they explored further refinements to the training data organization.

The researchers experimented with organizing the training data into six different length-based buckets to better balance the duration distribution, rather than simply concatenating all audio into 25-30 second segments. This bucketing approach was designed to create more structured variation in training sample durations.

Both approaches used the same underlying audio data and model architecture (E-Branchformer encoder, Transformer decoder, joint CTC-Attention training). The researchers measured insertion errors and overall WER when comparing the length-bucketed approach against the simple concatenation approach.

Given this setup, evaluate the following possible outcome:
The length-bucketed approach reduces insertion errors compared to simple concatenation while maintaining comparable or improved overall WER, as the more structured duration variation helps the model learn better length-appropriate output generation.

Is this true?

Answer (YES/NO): YES